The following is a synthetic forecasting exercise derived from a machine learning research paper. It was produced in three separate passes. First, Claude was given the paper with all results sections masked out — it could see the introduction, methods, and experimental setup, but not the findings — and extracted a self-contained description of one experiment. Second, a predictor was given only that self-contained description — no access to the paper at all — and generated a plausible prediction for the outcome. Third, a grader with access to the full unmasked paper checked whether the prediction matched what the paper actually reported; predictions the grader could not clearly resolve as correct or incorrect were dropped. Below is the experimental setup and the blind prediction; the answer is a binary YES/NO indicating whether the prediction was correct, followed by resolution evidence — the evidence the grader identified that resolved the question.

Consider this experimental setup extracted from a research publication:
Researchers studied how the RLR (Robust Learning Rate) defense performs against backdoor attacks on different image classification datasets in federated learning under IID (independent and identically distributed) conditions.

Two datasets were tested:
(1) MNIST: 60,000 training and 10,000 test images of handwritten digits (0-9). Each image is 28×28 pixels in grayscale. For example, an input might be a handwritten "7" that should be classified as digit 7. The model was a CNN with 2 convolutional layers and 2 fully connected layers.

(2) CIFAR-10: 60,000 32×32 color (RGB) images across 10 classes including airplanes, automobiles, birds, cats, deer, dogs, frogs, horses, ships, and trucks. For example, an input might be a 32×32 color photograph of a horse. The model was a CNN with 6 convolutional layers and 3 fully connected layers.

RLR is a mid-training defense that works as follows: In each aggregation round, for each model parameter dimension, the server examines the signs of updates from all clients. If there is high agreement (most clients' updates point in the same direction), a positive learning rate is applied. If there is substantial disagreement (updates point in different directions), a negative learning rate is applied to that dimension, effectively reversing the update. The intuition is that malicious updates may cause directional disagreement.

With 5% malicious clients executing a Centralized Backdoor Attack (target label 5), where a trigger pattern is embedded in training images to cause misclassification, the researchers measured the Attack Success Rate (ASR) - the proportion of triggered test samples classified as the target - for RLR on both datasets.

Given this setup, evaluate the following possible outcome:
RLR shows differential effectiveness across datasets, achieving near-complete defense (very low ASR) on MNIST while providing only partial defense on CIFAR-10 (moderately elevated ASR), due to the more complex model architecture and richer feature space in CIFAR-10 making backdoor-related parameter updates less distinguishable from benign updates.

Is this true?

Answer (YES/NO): NO